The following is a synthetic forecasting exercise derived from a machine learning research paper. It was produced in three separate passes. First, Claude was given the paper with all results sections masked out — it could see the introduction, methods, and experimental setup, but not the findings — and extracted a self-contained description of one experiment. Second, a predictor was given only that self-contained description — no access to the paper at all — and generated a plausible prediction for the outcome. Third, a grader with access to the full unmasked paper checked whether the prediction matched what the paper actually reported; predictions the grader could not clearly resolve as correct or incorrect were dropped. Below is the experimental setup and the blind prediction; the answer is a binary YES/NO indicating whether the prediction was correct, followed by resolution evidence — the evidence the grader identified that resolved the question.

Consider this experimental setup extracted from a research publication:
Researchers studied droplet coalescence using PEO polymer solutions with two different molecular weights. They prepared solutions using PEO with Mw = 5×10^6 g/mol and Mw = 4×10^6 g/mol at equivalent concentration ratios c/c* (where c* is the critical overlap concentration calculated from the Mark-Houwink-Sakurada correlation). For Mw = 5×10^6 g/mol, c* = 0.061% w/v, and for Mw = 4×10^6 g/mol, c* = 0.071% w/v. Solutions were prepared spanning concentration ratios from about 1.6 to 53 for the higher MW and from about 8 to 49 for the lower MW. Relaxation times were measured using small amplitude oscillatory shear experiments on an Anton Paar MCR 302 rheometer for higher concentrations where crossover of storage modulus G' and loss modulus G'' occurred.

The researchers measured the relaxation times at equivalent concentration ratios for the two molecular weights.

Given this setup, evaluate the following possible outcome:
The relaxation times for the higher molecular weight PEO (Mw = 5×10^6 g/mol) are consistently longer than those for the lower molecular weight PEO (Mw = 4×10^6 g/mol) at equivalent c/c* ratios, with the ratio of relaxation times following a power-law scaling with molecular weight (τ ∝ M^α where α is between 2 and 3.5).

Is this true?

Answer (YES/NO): NO